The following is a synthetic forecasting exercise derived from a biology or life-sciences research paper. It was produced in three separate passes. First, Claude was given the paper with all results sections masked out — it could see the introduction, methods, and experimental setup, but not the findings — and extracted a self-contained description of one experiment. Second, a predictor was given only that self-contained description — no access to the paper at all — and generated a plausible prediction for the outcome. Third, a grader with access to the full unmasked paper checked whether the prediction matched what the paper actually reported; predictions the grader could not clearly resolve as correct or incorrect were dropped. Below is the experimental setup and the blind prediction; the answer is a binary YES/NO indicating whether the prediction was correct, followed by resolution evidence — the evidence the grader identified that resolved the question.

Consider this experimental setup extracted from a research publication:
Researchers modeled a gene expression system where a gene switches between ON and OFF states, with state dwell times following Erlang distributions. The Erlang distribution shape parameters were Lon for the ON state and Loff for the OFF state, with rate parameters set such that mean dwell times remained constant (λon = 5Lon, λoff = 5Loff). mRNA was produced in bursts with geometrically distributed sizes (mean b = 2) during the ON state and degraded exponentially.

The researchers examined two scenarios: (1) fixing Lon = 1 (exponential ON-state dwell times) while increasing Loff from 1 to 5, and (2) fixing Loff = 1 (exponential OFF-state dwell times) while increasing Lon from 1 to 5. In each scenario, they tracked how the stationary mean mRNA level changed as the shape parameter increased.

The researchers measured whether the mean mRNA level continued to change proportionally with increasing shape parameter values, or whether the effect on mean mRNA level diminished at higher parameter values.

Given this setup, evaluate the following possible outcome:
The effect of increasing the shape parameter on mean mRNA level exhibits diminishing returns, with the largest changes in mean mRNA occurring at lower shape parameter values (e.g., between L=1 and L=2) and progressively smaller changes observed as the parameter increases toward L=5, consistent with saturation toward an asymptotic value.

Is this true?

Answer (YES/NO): YES